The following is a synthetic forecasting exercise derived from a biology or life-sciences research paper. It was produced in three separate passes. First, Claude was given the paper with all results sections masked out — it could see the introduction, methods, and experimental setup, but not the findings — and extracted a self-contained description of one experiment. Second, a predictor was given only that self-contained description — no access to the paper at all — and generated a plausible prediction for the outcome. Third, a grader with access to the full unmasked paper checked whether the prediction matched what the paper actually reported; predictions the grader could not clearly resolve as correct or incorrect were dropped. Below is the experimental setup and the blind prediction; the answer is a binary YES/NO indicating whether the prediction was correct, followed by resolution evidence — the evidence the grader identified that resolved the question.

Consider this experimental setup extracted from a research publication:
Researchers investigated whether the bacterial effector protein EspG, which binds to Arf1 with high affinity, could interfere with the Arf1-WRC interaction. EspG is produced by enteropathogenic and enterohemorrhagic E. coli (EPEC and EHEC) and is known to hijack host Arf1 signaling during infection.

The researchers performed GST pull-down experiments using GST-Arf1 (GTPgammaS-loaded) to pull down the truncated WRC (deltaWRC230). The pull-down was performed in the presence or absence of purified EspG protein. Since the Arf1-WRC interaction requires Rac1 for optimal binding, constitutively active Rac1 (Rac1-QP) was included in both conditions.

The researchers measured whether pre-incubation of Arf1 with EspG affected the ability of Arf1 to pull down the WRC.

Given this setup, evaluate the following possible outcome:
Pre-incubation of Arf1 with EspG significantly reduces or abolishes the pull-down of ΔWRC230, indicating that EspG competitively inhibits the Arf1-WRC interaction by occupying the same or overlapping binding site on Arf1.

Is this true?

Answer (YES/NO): YES